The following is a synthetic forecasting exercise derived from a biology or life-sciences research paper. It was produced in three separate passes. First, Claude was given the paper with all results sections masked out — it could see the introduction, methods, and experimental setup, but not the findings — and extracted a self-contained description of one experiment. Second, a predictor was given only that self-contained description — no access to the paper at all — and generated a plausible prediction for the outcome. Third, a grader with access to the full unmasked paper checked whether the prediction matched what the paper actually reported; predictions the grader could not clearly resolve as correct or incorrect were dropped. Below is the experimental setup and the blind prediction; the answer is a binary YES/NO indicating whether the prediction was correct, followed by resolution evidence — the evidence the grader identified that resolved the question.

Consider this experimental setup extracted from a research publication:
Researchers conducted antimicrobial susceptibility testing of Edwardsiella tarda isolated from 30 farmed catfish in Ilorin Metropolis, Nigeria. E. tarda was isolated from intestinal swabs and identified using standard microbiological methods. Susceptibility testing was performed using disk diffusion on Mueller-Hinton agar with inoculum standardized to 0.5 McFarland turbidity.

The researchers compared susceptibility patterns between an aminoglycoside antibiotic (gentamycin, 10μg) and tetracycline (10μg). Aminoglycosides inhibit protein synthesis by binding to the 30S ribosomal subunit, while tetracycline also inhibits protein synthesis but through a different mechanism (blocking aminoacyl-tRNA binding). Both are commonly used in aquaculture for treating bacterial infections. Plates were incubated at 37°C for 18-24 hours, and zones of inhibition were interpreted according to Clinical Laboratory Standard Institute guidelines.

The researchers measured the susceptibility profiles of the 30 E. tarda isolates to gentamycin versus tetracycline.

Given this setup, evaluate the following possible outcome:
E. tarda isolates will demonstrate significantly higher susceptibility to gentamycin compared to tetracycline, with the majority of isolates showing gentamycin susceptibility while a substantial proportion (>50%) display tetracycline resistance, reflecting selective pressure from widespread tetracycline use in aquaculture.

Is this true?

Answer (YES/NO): YES